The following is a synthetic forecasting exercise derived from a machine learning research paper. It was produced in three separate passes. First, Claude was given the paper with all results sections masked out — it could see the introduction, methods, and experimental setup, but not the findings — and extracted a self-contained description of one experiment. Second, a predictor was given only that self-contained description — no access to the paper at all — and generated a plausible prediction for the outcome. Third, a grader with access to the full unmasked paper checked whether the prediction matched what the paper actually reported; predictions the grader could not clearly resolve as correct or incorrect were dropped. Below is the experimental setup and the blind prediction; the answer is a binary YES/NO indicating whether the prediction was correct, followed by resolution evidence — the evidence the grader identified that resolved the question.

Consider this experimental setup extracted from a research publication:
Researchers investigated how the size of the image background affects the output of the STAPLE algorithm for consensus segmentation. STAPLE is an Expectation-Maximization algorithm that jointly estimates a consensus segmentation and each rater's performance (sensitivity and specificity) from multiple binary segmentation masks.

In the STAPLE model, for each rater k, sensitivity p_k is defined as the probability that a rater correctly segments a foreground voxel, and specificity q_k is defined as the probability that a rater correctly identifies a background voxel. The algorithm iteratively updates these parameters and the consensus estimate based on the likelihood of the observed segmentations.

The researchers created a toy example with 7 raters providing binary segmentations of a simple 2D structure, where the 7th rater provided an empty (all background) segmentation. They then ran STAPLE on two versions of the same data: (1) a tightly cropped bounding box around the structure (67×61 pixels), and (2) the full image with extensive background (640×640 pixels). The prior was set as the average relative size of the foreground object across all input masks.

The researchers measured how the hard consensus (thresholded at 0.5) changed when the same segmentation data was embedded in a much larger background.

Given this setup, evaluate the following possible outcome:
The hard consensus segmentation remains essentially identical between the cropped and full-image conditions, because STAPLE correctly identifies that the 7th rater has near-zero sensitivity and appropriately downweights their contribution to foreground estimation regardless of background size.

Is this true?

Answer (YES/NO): NO